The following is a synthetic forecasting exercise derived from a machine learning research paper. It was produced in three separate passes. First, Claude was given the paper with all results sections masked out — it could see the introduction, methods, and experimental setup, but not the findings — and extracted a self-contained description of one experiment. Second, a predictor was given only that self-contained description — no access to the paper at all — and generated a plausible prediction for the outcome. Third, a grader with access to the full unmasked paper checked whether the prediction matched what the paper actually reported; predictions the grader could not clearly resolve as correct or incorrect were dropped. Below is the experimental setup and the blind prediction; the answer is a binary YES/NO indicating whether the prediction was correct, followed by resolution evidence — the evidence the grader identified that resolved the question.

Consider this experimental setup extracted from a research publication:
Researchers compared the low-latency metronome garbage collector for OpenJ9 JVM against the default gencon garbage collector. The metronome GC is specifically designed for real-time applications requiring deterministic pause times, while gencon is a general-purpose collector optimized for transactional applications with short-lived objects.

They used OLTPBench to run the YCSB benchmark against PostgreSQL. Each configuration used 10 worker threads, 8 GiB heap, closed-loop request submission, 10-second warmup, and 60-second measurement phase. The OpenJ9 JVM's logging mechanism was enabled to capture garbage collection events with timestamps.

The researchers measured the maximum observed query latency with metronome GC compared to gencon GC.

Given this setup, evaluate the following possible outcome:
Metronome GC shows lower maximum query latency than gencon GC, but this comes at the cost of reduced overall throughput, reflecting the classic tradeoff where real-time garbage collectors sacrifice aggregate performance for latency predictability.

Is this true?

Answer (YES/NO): NO